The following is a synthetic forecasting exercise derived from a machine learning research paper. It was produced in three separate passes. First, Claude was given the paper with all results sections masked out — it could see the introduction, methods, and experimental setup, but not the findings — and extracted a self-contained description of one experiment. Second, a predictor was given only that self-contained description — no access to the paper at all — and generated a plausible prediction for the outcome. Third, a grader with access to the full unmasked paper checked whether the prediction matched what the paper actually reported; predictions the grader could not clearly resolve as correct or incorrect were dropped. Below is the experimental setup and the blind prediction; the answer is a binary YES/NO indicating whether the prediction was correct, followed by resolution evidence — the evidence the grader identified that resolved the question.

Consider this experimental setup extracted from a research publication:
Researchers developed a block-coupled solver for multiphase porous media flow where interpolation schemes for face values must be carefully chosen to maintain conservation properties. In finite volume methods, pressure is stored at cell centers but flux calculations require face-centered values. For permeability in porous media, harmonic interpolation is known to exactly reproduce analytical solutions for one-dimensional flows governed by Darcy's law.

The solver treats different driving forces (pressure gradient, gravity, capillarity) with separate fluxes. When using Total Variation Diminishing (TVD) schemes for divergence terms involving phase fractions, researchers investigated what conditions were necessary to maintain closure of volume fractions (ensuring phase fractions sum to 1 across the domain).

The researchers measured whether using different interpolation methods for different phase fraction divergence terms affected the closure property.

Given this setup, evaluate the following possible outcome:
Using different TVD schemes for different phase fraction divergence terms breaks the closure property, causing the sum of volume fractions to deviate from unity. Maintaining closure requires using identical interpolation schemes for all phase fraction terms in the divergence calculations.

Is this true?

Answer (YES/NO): YES